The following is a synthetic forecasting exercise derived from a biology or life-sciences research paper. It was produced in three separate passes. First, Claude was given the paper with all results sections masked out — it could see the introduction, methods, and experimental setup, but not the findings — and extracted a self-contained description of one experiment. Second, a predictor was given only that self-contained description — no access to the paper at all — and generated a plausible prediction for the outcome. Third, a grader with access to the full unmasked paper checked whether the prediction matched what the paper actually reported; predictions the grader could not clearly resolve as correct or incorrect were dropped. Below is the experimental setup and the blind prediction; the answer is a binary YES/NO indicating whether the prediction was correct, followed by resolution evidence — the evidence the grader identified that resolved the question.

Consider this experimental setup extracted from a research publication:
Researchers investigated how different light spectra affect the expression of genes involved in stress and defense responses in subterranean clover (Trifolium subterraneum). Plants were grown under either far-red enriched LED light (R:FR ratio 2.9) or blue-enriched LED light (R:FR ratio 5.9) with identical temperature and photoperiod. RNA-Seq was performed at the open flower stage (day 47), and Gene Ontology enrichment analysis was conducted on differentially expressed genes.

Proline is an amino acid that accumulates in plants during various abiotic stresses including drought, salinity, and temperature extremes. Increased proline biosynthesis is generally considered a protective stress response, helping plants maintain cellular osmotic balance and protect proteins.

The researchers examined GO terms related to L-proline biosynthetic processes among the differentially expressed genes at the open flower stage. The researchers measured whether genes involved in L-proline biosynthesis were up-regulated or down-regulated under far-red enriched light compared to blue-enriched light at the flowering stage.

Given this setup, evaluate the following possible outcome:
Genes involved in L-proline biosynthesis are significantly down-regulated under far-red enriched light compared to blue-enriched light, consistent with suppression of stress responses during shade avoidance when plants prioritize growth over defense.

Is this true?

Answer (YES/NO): NO